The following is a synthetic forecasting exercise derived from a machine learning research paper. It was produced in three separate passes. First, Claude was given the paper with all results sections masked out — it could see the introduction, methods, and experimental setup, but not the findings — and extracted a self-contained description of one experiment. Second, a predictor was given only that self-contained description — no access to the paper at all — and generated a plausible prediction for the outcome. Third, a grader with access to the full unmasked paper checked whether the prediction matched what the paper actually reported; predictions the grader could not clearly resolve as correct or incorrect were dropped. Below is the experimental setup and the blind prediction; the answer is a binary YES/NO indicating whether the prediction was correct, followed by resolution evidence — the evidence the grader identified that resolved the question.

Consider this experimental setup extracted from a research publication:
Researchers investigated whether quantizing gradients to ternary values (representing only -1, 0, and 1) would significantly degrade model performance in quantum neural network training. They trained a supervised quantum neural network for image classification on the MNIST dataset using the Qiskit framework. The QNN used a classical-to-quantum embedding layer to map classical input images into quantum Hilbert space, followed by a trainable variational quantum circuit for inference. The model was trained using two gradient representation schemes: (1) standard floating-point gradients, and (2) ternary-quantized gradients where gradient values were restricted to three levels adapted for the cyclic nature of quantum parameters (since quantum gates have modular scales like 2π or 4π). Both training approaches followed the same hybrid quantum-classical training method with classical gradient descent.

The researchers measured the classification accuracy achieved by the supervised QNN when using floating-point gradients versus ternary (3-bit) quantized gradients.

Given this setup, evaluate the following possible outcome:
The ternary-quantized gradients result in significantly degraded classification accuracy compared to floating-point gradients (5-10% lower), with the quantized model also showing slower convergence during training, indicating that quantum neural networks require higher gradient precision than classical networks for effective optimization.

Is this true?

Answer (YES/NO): NO